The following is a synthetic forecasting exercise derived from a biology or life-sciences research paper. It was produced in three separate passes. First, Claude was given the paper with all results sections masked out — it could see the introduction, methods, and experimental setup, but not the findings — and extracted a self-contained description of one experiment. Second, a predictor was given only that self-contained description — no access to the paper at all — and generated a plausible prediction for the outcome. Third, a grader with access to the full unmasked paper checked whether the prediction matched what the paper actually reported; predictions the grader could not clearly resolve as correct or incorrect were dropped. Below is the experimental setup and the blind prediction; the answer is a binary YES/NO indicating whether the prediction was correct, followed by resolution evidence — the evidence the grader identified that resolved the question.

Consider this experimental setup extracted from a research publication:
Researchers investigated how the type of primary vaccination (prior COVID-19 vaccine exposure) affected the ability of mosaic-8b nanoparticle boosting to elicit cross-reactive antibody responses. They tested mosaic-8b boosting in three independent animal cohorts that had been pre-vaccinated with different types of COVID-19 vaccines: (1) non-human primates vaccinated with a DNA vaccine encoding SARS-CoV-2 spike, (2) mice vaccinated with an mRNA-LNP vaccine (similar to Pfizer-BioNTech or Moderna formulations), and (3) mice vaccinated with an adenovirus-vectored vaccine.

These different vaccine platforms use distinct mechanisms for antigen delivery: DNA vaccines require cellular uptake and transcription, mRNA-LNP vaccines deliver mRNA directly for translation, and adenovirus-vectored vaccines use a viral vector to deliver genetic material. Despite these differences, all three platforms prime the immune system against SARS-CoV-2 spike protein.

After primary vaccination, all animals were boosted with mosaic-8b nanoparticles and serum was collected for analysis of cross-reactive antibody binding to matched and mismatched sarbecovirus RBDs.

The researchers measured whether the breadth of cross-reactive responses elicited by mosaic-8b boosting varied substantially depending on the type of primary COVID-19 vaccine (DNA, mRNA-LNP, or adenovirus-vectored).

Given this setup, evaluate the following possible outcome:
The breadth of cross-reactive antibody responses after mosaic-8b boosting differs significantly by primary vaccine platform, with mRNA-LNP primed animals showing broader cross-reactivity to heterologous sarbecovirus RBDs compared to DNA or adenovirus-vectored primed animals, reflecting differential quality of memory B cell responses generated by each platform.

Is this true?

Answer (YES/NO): NO